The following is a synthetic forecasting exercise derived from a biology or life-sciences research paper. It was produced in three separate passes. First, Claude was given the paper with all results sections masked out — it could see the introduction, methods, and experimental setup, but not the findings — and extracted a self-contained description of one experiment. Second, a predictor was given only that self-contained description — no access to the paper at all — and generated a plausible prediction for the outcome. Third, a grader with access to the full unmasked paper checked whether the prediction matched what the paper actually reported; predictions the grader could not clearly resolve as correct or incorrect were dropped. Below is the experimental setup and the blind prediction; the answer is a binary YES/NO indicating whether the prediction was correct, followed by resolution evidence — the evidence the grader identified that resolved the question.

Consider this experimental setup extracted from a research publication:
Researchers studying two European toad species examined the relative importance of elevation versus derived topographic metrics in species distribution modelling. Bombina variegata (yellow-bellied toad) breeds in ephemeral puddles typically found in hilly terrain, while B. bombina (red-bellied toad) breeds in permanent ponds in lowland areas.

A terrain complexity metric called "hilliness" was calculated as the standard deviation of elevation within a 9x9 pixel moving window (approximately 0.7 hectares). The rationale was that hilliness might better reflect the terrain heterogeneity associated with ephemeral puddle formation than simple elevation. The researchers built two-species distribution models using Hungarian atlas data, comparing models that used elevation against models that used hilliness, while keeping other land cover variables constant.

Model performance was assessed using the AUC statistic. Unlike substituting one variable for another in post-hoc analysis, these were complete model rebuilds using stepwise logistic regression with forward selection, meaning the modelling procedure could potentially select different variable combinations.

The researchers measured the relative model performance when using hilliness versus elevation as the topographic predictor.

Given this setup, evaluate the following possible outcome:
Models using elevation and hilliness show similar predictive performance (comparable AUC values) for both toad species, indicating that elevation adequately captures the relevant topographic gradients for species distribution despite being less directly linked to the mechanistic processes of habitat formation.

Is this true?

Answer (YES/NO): NO